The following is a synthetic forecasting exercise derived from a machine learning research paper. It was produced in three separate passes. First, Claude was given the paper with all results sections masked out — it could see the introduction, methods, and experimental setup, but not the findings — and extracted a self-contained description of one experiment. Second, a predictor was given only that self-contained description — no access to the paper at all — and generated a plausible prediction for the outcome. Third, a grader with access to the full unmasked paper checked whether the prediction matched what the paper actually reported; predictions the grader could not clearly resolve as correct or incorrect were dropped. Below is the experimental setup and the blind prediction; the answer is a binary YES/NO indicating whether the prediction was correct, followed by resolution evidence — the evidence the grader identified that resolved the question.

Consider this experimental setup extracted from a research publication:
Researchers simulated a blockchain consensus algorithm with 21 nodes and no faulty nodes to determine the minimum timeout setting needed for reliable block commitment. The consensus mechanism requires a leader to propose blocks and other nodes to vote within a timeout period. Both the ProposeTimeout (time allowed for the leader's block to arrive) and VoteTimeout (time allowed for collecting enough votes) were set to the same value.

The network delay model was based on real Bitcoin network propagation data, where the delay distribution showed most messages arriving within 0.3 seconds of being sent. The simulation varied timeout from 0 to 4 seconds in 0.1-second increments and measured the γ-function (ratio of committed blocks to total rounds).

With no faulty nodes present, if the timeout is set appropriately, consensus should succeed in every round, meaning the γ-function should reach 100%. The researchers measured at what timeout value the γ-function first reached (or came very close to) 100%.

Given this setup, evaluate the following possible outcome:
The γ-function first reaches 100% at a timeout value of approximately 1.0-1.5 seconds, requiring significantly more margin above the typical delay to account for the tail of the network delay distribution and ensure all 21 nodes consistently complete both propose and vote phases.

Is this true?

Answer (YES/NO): NO